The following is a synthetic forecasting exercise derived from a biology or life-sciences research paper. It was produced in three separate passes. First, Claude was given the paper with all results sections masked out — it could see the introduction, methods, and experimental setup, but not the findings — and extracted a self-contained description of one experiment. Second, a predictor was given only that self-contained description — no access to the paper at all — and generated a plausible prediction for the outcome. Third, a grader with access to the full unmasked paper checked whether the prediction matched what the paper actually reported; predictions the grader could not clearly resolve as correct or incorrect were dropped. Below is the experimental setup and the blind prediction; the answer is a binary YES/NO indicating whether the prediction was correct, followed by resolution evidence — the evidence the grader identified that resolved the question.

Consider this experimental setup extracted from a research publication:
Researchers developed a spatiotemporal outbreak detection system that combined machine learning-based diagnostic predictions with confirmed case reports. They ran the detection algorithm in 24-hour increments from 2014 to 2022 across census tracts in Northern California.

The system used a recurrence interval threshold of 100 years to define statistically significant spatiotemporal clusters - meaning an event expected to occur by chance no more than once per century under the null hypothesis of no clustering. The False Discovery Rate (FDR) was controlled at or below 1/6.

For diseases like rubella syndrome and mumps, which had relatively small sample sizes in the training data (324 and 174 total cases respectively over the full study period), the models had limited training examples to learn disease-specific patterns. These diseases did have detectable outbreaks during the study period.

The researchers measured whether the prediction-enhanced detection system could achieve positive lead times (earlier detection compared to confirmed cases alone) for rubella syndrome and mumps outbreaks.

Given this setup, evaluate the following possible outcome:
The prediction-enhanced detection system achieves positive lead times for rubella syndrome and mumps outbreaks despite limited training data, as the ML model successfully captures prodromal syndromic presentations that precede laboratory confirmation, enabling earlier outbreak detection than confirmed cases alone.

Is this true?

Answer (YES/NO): NO